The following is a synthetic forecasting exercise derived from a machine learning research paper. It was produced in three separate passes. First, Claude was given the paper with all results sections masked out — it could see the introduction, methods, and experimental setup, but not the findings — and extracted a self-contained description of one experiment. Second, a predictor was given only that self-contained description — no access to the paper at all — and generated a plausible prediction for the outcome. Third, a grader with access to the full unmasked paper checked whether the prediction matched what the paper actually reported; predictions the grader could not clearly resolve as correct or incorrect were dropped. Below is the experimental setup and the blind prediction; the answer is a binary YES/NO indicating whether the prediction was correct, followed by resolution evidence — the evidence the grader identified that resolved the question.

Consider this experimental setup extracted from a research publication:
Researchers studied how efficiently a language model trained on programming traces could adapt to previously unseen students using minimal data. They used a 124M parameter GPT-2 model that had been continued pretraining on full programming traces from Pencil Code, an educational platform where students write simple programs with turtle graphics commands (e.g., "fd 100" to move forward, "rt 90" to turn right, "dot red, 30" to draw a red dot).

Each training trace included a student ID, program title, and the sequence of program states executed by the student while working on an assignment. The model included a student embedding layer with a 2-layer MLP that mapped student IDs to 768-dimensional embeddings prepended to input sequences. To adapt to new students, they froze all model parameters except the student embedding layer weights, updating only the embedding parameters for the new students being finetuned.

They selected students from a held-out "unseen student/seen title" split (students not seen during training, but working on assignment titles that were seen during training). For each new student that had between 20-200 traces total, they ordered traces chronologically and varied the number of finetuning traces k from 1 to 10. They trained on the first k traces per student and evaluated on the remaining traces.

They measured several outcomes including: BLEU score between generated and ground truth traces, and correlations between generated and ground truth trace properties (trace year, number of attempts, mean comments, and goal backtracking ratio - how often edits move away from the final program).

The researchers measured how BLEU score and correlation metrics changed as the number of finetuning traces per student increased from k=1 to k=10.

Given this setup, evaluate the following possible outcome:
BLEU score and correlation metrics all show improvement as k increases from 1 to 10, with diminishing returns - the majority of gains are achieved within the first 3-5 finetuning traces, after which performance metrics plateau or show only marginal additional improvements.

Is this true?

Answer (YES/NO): YES